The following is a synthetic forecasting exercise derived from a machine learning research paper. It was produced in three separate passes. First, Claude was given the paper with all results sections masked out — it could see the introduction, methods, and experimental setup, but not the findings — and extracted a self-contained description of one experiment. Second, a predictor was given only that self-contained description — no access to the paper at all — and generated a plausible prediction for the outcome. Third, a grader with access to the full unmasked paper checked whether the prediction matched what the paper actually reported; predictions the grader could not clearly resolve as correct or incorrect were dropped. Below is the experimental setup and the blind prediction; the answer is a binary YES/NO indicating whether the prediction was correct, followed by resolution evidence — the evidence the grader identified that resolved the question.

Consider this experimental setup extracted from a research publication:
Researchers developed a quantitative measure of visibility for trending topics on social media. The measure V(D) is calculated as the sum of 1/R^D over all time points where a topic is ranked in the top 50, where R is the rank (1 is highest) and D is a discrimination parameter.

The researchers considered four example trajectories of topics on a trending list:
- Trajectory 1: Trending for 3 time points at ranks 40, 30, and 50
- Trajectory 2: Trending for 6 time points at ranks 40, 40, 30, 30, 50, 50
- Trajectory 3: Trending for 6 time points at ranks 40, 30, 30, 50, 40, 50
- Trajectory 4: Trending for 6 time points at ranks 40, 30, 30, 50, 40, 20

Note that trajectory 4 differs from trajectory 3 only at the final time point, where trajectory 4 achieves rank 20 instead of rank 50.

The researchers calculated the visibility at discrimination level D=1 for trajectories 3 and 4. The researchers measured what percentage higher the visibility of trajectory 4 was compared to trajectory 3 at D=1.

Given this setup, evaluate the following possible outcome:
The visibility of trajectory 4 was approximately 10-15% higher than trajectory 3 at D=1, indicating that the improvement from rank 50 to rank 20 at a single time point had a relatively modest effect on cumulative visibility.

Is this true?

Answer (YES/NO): NO